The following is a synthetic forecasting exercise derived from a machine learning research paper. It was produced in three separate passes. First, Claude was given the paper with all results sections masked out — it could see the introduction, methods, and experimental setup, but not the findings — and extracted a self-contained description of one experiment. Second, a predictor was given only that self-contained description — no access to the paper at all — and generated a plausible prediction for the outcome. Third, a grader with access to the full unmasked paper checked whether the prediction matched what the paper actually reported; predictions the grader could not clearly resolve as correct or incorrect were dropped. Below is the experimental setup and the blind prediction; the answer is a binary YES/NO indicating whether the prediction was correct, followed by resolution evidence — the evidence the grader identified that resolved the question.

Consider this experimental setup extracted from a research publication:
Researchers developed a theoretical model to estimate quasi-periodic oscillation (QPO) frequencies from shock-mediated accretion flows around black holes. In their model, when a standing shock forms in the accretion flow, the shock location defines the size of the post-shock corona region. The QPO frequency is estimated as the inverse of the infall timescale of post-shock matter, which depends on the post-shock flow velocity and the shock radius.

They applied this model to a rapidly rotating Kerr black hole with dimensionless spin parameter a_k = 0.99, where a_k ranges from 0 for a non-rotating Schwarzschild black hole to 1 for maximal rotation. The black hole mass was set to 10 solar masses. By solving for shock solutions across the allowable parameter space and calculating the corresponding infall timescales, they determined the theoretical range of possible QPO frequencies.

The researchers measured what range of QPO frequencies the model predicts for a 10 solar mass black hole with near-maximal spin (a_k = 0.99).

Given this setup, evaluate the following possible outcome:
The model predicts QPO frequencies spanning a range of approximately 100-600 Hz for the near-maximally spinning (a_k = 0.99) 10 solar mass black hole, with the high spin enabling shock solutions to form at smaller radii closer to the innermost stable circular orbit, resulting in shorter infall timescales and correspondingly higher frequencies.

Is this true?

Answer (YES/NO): NO